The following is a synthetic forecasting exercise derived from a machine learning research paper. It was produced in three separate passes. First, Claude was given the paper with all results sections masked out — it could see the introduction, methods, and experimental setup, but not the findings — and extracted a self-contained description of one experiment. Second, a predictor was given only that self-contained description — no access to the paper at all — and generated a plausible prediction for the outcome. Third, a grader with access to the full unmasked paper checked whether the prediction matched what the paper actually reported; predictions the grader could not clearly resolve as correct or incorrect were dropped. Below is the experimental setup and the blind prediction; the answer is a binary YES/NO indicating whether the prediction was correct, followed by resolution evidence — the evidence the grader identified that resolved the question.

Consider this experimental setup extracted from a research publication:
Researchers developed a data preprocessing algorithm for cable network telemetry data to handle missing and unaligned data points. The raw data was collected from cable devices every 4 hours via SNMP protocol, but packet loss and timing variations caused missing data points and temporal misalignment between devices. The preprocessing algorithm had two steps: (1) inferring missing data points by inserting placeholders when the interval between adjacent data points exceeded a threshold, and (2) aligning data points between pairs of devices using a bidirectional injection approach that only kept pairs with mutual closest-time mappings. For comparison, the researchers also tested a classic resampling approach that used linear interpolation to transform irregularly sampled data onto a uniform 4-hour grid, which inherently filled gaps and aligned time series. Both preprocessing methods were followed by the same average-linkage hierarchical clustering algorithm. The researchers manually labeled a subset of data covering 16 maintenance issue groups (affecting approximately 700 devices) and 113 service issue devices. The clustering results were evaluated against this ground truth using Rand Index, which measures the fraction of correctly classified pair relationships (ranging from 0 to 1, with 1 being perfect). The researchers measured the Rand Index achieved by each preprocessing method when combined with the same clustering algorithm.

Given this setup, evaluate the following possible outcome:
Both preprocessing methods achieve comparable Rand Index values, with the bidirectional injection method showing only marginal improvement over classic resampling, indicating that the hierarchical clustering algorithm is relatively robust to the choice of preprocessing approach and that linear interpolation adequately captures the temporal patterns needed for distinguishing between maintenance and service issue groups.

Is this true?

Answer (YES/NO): NO